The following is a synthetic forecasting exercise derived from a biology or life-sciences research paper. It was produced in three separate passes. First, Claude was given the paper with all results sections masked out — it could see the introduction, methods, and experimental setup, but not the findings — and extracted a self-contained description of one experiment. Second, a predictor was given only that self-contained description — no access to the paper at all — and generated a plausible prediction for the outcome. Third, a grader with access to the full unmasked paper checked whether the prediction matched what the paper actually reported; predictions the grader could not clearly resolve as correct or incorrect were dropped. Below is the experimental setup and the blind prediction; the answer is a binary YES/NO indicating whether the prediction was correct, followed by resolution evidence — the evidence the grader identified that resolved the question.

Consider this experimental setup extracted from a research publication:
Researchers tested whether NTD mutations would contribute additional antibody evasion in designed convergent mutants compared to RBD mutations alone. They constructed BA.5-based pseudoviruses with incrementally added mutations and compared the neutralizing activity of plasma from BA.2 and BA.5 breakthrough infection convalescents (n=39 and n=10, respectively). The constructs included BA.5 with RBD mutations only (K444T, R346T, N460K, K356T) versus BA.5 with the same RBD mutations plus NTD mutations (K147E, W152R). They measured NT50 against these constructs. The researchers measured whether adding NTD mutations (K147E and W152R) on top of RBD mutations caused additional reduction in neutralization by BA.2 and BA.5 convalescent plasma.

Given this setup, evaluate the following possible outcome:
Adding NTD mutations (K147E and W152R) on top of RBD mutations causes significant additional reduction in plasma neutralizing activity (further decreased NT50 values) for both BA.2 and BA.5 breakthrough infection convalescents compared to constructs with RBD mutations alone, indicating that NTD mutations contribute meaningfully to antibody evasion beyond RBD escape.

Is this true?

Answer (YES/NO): YES